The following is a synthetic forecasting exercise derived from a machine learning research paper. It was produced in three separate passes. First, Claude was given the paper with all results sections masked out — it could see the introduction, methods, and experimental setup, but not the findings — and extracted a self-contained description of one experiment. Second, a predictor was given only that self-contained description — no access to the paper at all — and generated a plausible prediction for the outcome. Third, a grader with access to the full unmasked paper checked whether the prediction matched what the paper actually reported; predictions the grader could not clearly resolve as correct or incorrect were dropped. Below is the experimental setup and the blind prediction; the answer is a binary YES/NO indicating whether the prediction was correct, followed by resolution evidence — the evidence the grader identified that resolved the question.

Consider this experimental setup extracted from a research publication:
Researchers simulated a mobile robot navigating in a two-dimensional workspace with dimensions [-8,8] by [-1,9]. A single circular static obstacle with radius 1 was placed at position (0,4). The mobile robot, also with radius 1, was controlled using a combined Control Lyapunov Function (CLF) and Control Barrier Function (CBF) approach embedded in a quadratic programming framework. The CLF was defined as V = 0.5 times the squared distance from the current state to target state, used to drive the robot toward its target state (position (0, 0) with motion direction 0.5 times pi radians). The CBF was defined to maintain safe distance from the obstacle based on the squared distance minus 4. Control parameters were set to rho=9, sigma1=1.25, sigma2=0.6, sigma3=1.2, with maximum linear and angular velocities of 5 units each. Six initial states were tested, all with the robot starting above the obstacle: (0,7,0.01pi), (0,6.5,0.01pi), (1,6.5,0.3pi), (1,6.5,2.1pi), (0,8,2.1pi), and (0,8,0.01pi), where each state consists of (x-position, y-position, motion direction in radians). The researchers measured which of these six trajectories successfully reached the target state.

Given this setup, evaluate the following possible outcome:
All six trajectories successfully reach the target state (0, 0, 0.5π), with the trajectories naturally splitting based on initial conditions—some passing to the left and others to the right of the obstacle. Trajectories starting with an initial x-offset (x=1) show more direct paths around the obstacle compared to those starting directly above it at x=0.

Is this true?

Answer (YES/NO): NO